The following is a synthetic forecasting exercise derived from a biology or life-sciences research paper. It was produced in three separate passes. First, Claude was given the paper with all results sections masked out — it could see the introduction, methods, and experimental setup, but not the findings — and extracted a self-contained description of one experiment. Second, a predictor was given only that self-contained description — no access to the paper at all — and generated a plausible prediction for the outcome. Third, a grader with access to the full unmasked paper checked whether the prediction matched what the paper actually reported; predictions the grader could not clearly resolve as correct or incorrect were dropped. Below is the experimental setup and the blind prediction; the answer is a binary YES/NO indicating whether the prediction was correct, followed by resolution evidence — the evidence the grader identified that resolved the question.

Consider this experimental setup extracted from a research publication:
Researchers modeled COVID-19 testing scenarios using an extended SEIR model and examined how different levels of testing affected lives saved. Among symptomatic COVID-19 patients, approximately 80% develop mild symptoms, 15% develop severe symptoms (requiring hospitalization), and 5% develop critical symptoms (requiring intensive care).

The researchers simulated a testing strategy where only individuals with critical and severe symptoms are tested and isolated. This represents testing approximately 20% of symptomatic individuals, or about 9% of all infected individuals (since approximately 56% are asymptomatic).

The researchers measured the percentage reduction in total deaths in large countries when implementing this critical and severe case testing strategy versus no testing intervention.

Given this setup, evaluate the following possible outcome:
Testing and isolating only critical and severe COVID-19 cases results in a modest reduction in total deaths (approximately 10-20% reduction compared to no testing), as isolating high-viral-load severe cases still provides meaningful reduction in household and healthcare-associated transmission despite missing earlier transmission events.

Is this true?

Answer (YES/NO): NO